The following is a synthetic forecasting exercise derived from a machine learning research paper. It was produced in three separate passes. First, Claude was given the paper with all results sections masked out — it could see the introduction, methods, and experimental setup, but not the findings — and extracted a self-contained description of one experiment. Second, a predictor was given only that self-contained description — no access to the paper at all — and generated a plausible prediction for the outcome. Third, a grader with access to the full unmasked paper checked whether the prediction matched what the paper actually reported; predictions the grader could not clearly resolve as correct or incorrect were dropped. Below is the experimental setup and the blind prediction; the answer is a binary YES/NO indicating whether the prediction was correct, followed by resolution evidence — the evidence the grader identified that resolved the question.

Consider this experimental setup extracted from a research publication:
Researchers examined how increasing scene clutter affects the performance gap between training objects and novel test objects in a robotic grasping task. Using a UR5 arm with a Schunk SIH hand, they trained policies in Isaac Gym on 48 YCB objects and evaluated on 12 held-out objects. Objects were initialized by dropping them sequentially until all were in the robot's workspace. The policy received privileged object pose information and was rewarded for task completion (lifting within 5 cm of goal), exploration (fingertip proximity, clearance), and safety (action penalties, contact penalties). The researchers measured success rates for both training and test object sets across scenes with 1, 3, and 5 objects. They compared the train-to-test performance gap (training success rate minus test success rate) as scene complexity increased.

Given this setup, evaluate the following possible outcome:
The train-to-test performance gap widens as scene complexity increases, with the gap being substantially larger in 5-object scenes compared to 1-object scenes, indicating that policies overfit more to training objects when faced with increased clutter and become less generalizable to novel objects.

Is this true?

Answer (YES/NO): NO